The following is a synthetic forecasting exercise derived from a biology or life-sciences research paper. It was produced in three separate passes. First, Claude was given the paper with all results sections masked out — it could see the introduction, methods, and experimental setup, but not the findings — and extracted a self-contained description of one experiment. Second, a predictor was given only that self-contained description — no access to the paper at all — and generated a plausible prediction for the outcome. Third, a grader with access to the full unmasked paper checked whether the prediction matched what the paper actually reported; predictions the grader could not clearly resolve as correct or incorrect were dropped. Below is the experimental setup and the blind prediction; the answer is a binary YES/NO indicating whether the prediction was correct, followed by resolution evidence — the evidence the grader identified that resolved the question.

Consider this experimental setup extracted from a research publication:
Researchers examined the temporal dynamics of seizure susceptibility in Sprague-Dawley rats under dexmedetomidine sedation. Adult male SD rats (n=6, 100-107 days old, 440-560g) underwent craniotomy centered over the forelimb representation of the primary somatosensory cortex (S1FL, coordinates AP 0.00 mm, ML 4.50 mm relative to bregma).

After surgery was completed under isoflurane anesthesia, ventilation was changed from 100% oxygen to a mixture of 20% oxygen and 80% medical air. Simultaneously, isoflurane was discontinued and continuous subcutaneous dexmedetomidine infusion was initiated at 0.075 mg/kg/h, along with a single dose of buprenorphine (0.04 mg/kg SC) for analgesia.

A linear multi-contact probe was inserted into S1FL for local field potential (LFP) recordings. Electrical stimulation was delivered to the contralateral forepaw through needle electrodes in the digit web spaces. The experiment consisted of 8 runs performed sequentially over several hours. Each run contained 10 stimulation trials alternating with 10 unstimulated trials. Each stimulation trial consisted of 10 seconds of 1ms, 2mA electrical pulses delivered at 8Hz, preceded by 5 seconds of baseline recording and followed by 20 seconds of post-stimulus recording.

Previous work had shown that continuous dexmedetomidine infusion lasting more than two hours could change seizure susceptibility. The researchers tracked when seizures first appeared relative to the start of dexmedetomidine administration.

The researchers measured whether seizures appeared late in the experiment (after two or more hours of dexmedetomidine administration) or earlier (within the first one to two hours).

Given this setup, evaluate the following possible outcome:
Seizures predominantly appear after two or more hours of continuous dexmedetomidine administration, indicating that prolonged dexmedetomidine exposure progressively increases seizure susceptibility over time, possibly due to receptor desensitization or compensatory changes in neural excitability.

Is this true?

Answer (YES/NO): NO